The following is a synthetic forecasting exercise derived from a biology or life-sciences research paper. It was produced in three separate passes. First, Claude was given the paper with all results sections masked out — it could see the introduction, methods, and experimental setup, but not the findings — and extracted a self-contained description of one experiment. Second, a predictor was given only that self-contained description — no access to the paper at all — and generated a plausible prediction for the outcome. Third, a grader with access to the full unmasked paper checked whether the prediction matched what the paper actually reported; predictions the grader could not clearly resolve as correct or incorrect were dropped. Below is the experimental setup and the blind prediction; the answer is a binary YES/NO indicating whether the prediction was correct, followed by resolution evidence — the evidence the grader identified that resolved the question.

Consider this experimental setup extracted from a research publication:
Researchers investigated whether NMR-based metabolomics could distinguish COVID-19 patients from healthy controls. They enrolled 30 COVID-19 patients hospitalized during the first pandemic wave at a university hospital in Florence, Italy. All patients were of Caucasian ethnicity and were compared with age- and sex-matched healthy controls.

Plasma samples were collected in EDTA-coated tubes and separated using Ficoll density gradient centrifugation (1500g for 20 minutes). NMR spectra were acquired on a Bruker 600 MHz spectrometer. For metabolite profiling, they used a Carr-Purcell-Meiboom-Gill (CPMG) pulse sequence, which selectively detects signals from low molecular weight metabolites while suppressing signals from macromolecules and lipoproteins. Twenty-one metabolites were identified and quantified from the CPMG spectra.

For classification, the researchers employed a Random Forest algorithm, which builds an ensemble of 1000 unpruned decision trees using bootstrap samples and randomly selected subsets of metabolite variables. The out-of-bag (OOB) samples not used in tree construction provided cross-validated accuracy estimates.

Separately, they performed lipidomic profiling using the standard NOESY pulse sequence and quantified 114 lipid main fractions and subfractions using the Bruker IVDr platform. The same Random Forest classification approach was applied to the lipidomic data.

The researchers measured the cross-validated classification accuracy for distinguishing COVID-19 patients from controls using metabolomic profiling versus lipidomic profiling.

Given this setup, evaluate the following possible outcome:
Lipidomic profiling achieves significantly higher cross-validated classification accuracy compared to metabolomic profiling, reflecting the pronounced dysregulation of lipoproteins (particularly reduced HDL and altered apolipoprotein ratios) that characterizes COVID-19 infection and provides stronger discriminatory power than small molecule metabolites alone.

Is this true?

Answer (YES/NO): NO